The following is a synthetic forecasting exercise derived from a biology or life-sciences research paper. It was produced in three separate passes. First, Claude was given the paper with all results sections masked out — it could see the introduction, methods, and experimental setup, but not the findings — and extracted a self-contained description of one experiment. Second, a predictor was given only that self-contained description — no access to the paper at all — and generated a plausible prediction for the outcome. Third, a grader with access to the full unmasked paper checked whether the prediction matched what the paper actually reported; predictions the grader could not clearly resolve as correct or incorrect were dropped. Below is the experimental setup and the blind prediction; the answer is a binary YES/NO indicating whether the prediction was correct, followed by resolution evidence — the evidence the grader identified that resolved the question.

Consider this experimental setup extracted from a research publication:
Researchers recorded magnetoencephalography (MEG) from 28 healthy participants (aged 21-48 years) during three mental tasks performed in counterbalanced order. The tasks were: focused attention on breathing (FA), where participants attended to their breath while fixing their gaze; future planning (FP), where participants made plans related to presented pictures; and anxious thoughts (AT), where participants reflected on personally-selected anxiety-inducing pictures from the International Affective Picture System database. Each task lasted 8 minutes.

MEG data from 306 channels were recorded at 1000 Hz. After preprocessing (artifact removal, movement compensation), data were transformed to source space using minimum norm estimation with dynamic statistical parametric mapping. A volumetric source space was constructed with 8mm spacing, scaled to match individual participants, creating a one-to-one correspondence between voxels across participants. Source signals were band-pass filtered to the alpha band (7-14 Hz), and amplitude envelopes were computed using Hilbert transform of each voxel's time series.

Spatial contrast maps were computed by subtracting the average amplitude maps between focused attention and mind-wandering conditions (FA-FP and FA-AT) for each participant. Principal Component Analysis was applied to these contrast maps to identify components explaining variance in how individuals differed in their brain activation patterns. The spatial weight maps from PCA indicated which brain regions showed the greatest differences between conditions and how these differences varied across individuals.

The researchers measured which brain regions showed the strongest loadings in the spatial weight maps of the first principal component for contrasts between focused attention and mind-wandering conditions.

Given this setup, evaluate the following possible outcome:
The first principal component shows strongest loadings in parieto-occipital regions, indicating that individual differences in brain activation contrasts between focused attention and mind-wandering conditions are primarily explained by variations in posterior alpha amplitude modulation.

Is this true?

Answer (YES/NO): NO